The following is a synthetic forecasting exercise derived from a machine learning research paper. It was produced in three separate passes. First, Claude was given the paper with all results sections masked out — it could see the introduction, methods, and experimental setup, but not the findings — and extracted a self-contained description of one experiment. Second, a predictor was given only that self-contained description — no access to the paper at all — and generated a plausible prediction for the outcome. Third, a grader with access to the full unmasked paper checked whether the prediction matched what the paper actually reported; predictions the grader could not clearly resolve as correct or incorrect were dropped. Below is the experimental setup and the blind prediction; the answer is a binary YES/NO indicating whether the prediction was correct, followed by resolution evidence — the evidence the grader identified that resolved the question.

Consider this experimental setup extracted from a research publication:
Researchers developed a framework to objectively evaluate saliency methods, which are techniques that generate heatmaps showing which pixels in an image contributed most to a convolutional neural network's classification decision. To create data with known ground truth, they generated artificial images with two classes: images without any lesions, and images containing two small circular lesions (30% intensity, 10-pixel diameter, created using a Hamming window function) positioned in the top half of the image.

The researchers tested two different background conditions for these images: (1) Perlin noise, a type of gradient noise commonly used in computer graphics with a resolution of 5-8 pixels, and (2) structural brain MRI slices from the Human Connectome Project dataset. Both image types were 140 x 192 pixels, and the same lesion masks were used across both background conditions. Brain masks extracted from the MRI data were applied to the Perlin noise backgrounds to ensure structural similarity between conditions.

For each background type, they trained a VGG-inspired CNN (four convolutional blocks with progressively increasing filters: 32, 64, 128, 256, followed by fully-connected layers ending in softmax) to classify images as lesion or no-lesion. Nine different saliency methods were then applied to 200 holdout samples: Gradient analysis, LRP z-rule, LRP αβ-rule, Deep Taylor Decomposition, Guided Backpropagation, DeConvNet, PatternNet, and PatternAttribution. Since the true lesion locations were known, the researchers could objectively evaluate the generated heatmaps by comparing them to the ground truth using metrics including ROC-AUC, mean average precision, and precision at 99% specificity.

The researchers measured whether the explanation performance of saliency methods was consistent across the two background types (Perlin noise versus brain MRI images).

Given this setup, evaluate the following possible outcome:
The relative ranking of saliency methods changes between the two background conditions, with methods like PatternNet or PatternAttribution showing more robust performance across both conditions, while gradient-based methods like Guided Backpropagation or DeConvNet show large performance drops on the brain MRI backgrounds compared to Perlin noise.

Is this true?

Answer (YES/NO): NO